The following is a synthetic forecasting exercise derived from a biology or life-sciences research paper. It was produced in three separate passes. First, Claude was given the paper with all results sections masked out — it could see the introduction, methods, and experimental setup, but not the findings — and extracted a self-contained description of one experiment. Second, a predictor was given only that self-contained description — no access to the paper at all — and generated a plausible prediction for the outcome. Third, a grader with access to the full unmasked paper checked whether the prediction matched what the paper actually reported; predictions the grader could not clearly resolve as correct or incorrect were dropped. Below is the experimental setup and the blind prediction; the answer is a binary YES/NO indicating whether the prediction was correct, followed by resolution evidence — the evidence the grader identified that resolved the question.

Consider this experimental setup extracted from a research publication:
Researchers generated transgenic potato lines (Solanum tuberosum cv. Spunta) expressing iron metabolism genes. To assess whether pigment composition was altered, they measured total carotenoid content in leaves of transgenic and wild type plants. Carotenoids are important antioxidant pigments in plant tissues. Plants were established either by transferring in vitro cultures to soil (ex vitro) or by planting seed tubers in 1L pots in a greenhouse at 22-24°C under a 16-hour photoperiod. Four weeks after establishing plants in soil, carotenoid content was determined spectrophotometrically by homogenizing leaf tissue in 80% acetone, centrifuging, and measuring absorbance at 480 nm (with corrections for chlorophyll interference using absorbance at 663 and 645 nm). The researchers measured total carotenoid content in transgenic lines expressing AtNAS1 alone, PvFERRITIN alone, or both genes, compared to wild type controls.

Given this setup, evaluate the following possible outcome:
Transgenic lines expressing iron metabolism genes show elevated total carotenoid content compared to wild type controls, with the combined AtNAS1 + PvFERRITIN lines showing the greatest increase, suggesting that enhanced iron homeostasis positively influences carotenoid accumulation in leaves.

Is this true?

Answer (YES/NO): NO